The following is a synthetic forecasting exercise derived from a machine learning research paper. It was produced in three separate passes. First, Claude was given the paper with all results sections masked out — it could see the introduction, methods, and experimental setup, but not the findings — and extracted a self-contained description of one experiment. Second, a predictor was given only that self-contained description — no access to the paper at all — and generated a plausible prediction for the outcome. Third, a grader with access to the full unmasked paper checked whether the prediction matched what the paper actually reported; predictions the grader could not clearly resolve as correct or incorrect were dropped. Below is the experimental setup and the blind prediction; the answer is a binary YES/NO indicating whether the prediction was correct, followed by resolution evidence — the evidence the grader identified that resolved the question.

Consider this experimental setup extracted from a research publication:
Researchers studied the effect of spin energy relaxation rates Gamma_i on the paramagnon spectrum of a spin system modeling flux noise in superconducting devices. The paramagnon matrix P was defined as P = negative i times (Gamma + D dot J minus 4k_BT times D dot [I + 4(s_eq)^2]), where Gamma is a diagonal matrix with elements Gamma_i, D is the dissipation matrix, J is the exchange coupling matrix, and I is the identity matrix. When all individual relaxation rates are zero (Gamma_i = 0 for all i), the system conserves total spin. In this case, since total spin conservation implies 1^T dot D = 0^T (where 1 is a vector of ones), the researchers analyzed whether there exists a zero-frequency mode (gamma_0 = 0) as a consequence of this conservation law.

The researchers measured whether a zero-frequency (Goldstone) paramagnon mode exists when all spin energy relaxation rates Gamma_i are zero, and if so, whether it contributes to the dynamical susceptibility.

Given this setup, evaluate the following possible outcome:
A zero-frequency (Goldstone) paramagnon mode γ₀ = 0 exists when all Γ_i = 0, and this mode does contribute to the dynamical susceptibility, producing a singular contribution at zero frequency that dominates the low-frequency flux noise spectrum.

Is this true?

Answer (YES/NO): NO